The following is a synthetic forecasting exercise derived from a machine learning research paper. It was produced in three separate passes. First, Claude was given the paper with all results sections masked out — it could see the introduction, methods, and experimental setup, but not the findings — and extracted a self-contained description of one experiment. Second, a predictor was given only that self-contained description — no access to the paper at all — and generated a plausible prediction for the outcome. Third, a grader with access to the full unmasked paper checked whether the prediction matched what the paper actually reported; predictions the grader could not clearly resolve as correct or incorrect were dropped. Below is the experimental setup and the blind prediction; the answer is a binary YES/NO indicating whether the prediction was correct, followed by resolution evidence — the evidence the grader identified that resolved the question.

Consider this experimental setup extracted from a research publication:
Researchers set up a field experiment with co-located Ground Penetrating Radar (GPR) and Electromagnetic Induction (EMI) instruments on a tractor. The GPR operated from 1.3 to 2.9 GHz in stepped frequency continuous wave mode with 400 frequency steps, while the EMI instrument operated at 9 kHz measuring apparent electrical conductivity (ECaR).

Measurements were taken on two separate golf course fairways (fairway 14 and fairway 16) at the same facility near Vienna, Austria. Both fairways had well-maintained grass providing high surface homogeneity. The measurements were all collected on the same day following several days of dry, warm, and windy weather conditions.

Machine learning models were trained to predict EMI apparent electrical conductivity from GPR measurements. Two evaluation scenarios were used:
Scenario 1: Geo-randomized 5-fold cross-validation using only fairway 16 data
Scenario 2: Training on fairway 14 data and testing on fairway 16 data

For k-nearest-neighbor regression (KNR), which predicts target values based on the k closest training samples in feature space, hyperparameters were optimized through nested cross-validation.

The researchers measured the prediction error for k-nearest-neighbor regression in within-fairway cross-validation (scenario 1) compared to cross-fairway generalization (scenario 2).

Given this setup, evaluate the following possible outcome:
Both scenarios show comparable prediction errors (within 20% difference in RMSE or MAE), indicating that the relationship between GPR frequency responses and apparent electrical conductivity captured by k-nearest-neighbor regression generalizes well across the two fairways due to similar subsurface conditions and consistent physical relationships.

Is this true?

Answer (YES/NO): NO